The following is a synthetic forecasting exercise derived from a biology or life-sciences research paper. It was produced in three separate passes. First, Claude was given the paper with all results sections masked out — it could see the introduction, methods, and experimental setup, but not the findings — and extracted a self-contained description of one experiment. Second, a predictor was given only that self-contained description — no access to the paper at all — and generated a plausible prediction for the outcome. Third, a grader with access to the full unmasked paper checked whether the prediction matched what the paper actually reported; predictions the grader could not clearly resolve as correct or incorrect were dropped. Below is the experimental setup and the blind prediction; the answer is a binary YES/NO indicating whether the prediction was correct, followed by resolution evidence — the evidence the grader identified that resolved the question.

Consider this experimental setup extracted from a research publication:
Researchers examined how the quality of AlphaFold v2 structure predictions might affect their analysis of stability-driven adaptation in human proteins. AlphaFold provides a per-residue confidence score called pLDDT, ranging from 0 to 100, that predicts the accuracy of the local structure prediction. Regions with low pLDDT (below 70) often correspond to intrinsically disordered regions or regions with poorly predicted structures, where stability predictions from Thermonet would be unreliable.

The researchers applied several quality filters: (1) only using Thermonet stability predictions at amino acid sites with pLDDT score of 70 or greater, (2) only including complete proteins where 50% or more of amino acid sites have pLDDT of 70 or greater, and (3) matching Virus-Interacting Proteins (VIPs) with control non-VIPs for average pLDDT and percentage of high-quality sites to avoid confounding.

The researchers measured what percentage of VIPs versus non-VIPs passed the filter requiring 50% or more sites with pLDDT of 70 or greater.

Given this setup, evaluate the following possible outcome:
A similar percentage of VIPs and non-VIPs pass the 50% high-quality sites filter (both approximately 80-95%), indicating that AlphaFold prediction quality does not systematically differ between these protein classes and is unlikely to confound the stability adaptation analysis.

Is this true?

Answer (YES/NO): NO